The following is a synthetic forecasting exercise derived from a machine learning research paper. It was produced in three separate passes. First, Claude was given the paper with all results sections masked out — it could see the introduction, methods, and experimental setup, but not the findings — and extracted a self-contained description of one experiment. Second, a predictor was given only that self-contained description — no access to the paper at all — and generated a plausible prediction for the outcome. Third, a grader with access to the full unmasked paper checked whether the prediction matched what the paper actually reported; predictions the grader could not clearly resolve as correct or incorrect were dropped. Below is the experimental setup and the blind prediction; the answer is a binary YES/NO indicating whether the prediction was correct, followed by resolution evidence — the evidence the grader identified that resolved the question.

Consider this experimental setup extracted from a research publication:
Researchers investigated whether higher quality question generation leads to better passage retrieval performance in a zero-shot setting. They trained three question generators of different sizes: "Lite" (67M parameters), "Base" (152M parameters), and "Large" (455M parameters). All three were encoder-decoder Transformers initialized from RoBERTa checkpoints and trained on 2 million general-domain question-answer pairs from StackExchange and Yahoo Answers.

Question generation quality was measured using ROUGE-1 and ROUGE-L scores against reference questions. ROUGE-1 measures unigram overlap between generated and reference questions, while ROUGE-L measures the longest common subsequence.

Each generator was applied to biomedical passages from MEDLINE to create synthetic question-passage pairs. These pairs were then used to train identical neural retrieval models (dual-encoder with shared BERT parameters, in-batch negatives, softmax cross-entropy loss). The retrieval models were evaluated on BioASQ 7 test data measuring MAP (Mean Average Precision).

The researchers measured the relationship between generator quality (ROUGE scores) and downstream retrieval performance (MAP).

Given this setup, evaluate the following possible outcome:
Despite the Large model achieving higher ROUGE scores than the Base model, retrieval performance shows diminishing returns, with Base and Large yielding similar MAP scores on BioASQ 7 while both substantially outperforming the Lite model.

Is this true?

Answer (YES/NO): NO